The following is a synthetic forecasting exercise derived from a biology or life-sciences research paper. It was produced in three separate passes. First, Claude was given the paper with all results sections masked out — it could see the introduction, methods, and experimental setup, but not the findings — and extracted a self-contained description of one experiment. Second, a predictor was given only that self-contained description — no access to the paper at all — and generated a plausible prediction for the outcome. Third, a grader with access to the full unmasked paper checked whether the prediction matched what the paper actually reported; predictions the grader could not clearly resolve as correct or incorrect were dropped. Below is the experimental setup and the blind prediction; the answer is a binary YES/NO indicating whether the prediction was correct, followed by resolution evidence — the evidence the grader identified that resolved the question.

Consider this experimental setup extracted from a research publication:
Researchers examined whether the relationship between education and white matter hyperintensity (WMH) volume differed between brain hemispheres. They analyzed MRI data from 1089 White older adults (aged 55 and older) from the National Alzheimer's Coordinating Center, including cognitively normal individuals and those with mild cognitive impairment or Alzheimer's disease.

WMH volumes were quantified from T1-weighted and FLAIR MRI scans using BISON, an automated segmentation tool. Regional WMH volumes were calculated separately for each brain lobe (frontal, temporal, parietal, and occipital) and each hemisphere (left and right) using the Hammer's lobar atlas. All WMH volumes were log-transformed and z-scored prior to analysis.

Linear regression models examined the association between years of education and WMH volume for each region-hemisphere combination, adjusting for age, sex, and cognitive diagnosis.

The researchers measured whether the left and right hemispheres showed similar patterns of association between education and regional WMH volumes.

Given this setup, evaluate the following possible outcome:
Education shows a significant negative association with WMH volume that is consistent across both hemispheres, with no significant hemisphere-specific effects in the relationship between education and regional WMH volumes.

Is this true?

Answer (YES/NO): NO